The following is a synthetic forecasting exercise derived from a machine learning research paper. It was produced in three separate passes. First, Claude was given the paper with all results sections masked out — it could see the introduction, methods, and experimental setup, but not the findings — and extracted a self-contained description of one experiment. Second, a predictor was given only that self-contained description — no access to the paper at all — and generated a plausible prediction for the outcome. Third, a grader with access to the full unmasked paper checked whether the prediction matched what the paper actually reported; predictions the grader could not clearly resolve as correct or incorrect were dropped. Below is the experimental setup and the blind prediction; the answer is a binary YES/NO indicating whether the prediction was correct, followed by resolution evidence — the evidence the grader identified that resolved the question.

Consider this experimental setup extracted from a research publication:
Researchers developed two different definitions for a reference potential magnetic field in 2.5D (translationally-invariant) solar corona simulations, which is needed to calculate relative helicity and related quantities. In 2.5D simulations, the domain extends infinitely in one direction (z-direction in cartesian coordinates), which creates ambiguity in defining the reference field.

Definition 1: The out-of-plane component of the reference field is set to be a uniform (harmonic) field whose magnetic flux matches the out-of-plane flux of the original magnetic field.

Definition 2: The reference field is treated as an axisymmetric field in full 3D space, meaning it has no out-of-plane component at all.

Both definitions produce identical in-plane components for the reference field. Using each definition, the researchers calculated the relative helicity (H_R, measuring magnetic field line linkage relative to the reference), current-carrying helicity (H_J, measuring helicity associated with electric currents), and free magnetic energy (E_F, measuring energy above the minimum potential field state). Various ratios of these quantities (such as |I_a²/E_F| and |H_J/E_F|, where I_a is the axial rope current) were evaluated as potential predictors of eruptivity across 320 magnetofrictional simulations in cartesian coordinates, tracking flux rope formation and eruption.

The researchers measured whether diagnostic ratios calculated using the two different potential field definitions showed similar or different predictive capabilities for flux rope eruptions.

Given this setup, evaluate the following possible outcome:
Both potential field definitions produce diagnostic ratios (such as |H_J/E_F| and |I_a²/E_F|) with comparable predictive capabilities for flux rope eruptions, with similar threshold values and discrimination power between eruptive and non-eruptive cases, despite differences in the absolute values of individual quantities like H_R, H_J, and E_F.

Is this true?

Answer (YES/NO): NO